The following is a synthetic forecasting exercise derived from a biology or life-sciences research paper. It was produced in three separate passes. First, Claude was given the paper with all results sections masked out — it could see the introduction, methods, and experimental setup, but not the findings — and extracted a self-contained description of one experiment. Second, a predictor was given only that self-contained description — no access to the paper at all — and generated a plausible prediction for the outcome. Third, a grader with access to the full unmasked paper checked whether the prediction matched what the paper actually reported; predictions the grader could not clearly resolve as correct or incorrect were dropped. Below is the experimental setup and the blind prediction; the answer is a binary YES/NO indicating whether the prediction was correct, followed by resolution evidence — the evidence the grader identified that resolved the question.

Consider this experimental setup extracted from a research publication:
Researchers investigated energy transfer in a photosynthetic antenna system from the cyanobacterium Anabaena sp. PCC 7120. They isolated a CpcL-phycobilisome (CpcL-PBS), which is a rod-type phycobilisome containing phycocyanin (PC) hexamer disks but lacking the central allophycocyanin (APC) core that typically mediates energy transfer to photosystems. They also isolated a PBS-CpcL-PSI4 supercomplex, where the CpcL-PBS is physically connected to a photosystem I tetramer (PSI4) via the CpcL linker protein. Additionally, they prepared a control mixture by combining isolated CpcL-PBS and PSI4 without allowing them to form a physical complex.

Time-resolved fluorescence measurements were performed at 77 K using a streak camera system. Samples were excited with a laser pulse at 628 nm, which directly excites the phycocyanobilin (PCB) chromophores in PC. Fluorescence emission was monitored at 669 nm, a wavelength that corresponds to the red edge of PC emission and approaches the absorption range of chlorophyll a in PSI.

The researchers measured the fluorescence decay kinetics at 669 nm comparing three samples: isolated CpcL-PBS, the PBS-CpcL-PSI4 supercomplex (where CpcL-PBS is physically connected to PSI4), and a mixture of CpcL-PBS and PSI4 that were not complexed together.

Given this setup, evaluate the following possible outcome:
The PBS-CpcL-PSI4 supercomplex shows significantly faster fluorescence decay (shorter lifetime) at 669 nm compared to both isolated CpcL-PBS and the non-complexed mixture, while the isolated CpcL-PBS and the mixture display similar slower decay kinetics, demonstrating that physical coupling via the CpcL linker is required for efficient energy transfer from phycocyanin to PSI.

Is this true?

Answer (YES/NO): YES